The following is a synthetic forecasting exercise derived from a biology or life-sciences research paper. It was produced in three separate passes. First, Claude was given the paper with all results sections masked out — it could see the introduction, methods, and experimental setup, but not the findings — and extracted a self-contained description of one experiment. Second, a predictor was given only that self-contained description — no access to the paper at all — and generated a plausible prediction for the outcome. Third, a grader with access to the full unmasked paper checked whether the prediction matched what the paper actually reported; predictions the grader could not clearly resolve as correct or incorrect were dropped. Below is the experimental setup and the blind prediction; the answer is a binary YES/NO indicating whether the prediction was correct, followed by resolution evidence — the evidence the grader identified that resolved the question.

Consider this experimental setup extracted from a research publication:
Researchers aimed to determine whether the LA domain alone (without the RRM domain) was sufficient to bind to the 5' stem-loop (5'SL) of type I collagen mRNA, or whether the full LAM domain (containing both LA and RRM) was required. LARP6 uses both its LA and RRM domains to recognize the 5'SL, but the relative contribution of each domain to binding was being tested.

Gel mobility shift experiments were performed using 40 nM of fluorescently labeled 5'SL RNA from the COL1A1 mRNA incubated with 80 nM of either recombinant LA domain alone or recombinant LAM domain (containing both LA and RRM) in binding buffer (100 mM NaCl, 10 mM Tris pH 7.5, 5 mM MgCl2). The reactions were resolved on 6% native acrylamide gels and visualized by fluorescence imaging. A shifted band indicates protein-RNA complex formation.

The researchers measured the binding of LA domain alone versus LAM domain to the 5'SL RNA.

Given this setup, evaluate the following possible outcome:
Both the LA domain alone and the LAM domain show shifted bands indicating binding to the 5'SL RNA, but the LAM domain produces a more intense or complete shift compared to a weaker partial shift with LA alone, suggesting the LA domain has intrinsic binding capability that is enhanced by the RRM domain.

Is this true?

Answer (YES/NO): YES